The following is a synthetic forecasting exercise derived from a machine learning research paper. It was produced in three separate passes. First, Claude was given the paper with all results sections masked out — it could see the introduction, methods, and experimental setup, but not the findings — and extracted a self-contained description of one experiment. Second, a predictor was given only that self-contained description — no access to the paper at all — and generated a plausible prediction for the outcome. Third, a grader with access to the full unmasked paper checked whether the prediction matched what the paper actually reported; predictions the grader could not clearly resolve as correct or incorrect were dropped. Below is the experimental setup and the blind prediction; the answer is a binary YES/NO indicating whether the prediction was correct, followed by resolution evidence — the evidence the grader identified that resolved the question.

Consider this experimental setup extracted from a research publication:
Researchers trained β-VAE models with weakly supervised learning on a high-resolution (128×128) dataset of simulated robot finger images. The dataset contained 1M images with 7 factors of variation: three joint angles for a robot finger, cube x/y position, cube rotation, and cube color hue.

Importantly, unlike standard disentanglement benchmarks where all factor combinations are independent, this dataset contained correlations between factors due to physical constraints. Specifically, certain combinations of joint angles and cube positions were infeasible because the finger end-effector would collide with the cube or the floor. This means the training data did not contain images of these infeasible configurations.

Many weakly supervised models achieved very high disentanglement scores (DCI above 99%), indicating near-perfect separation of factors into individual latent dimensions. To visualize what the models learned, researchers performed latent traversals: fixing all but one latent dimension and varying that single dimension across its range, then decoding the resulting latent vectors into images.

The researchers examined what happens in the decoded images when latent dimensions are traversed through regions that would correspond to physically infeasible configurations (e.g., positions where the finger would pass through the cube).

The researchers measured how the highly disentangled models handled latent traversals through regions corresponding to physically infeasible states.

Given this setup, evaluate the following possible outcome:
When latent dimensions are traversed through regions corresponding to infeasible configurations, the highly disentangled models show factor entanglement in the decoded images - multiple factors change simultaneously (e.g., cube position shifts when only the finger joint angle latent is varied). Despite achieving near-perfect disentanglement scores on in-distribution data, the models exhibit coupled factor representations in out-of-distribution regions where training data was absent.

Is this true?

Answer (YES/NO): NO